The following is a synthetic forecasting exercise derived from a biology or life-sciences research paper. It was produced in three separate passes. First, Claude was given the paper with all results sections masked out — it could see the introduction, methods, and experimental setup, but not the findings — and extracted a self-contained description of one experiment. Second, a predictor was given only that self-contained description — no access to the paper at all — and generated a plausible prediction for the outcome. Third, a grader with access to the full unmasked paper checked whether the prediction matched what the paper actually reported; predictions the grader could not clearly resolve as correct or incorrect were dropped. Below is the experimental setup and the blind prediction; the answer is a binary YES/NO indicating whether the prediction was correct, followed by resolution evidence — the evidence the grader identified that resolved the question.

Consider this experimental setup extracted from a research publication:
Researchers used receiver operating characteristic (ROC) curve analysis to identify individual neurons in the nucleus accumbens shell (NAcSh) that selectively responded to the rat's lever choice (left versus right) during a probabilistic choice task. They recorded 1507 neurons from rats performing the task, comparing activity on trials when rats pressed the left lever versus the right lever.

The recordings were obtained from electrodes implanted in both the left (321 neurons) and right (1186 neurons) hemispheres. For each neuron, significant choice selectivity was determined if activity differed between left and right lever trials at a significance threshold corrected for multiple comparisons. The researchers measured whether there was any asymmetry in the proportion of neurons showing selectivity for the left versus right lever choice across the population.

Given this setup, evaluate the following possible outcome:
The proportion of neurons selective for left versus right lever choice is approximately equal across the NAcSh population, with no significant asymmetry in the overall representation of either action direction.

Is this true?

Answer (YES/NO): NO